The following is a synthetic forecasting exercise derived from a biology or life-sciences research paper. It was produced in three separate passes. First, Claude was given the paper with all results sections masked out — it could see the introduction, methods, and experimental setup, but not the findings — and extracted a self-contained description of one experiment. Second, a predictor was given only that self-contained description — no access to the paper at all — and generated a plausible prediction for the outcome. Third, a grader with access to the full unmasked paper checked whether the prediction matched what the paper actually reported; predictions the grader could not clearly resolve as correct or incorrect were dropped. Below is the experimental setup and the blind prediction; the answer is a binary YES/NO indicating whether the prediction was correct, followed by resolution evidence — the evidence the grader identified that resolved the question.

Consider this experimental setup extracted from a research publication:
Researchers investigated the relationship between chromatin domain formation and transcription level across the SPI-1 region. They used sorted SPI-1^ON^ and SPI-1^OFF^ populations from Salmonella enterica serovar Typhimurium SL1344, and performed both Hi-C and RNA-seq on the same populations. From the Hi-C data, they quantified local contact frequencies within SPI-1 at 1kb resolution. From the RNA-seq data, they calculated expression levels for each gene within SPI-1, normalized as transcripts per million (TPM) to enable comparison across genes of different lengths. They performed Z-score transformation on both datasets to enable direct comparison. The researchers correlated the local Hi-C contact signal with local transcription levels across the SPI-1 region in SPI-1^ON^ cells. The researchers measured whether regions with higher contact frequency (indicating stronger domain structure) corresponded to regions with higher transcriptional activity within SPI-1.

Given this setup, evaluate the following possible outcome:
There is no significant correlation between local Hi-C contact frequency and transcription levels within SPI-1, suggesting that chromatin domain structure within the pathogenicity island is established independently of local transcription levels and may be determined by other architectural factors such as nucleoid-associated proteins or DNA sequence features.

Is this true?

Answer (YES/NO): NO